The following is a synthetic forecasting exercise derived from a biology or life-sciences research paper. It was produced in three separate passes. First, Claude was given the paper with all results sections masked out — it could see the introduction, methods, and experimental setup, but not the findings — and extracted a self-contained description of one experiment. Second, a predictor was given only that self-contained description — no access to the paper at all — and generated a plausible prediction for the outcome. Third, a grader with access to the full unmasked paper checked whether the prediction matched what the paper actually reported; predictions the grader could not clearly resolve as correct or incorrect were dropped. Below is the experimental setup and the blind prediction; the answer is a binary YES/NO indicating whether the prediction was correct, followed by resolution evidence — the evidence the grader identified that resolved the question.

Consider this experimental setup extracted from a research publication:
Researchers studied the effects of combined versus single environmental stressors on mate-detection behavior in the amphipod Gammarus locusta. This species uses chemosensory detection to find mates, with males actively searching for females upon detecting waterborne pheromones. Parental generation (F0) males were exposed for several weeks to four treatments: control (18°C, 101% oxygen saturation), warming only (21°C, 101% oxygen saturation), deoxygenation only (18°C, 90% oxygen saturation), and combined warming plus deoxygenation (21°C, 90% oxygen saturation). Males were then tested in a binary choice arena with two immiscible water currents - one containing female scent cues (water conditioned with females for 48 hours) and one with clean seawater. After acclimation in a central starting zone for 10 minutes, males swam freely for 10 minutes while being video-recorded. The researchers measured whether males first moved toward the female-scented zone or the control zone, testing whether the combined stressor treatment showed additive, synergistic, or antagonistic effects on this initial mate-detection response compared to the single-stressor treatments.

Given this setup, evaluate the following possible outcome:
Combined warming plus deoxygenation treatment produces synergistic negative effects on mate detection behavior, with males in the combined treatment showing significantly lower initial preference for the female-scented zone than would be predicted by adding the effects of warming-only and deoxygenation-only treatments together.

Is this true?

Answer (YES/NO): NO